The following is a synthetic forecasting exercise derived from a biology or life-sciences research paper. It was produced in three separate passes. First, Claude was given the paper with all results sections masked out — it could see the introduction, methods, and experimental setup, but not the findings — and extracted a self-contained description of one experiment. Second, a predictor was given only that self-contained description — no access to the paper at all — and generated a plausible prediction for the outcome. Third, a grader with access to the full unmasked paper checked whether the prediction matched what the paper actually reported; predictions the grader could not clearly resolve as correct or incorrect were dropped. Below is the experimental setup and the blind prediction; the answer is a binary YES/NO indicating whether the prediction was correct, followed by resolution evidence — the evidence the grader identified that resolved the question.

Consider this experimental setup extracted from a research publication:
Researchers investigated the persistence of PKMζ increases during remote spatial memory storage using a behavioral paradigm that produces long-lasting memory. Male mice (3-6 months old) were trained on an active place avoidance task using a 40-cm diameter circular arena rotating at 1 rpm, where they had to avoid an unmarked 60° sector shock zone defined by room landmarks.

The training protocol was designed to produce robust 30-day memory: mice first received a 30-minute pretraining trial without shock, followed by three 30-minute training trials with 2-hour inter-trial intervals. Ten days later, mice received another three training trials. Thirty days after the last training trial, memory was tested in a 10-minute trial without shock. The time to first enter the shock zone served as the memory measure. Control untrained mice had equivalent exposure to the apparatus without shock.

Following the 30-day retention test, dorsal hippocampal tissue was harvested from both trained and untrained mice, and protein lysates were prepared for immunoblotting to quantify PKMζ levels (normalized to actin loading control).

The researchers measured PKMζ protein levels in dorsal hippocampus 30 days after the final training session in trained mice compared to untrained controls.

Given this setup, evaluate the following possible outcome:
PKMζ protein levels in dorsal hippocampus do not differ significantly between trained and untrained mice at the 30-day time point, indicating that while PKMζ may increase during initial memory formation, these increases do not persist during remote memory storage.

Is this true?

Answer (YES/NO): NO